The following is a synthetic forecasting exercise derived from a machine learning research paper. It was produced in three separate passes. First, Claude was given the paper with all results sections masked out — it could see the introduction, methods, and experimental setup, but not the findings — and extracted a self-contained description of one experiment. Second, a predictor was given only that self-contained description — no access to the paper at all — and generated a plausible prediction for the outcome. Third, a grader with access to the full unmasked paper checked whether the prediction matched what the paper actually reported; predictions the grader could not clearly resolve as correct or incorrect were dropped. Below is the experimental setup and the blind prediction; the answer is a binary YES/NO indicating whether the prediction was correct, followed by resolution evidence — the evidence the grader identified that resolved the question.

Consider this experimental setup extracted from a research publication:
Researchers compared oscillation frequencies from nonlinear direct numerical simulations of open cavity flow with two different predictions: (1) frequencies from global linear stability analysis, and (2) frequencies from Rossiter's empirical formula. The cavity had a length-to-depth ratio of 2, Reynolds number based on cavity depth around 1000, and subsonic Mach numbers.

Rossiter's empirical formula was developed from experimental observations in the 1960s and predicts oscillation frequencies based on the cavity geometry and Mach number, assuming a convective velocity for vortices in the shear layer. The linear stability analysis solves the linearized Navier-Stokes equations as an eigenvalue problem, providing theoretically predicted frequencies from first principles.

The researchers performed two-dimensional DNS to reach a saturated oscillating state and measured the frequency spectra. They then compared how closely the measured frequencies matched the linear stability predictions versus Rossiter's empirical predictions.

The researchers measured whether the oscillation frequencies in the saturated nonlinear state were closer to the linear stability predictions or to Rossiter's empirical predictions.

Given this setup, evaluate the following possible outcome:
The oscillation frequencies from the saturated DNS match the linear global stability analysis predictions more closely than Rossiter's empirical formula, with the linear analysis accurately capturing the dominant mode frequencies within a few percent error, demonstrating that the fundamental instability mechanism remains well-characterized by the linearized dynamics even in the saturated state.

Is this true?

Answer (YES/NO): NO